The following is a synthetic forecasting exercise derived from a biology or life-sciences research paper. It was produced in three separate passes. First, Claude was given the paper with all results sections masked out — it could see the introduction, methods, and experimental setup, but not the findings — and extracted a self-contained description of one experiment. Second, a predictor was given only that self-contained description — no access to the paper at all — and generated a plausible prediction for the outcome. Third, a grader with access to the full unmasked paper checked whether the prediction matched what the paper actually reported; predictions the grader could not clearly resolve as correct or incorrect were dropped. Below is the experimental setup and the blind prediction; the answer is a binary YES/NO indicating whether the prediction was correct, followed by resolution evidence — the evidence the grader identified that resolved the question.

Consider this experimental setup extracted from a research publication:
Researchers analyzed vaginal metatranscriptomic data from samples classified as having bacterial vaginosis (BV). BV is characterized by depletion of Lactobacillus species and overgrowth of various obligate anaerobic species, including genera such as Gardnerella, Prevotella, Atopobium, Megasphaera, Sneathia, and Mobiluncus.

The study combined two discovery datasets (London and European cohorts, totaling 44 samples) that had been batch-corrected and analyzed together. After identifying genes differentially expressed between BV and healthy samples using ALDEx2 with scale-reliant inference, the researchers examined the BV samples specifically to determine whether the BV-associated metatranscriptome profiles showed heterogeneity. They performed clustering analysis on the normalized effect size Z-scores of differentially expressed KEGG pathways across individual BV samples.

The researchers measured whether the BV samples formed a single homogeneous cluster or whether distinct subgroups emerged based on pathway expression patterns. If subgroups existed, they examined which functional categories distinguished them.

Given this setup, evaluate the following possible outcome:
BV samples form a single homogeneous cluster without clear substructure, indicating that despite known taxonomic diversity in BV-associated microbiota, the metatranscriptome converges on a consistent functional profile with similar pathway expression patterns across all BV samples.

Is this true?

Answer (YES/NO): NO